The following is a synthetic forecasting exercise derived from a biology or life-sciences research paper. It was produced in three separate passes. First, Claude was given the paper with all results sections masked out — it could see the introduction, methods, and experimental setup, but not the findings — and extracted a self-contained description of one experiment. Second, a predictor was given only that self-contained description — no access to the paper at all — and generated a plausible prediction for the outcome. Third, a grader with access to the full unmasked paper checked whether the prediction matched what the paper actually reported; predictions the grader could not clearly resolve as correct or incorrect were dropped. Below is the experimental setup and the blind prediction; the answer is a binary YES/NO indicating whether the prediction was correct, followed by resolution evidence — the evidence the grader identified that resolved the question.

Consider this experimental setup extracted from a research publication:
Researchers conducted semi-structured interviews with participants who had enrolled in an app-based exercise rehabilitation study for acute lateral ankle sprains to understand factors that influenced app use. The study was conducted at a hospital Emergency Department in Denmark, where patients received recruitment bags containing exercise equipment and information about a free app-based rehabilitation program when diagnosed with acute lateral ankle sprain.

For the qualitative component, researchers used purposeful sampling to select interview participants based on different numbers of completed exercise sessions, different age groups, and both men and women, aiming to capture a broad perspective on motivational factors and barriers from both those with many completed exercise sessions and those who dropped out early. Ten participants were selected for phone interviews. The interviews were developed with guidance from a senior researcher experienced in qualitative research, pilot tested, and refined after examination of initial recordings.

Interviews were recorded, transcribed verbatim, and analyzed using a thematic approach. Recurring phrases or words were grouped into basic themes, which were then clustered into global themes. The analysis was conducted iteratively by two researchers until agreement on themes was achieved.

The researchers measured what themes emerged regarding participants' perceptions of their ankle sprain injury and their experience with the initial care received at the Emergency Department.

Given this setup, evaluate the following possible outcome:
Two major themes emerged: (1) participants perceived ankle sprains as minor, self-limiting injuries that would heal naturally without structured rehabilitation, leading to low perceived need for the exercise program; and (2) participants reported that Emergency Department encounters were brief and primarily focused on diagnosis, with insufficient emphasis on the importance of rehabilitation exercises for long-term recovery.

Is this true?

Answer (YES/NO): NO